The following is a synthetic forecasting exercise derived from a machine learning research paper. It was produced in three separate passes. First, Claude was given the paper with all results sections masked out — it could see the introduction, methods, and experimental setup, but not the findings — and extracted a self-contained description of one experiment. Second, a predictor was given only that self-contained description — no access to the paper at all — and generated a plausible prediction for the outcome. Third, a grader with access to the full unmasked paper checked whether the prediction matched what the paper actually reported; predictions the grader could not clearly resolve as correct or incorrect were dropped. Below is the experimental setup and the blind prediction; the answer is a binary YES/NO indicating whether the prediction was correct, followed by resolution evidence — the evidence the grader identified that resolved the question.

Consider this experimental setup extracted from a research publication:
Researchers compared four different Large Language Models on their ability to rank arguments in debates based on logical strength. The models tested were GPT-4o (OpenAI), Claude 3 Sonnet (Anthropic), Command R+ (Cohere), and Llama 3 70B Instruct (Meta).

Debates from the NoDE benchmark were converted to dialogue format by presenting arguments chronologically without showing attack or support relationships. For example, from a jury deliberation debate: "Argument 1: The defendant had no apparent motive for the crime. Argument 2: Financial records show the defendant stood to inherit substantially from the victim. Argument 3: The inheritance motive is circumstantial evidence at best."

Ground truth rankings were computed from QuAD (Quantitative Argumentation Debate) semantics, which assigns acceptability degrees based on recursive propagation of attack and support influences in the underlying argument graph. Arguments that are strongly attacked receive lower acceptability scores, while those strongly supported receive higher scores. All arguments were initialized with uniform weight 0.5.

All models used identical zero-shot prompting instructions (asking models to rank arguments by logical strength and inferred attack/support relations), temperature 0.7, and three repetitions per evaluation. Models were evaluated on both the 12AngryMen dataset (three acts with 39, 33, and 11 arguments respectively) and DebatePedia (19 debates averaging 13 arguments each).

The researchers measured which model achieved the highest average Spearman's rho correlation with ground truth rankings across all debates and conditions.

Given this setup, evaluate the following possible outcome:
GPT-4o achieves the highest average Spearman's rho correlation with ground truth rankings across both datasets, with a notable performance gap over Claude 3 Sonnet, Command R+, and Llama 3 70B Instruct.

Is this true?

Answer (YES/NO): NO